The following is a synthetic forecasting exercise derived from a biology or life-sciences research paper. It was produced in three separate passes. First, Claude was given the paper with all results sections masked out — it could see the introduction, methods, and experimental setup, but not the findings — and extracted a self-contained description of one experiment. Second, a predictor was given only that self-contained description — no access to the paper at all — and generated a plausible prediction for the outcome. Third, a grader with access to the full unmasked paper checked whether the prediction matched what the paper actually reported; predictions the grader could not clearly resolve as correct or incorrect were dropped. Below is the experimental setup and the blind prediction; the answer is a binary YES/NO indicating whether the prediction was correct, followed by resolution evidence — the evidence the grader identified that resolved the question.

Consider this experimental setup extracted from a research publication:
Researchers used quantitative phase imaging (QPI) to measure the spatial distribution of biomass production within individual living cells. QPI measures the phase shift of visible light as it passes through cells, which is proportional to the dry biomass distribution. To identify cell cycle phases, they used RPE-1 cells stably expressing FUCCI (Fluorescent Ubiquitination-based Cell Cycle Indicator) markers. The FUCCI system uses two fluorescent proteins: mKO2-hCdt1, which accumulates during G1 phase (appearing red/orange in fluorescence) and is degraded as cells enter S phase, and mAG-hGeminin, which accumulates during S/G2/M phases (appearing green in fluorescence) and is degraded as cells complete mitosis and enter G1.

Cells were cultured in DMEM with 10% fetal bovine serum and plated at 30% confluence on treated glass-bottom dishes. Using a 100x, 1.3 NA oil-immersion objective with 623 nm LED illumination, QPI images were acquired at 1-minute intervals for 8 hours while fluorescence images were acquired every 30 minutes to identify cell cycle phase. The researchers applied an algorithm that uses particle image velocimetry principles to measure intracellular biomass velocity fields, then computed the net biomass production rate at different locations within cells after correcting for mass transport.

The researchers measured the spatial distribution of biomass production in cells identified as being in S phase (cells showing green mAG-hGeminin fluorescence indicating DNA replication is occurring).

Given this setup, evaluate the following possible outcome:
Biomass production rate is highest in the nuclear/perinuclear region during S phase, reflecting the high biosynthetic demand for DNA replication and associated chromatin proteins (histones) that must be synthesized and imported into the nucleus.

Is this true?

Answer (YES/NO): NO